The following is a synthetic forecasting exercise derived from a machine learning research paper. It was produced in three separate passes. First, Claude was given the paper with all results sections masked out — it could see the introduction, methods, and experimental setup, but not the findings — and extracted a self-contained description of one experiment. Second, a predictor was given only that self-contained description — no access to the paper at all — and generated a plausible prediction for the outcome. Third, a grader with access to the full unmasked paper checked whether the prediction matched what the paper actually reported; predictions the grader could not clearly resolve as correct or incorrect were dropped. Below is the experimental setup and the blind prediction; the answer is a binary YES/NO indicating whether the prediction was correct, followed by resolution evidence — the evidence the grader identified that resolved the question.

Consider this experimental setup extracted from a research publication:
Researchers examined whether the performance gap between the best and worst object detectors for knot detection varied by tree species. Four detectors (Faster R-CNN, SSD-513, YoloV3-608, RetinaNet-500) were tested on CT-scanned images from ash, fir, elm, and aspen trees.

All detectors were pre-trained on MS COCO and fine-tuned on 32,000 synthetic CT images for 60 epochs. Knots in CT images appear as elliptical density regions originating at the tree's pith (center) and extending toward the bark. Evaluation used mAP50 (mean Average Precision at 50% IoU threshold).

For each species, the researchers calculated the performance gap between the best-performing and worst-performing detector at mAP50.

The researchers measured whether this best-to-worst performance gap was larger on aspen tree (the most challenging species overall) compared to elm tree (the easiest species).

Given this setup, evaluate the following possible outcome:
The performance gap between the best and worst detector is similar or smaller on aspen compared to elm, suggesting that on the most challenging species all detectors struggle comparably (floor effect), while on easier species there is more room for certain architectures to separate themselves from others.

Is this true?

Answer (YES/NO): YES